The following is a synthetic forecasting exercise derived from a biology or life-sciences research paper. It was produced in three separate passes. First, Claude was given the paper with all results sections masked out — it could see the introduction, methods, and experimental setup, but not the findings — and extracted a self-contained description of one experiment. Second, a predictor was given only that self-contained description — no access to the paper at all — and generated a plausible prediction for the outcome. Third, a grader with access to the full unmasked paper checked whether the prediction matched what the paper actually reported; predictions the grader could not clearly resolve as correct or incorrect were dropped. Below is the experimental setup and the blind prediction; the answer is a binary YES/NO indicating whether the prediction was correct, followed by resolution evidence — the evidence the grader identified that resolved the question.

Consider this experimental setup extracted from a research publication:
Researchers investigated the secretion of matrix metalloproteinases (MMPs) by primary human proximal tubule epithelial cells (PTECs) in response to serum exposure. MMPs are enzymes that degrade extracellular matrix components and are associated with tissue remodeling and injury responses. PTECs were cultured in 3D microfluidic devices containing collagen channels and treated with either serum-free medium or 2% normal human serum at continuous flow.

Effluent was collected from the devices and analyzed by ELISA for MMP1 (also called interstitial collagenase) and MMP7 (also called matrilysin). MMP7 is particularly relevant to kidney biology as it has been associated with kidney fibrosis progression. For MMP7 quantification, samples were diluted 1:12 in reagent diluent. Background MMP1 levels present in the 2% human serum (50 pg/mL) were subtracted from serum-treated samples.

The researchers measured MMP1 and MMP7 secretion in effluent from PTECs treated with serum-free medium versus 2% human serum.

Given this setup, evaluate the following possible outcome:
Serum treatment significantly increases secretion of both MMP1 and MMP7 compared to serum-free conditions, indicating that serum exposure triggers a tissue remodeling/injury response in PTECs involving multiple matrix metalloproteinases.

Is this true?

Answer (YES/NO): YES